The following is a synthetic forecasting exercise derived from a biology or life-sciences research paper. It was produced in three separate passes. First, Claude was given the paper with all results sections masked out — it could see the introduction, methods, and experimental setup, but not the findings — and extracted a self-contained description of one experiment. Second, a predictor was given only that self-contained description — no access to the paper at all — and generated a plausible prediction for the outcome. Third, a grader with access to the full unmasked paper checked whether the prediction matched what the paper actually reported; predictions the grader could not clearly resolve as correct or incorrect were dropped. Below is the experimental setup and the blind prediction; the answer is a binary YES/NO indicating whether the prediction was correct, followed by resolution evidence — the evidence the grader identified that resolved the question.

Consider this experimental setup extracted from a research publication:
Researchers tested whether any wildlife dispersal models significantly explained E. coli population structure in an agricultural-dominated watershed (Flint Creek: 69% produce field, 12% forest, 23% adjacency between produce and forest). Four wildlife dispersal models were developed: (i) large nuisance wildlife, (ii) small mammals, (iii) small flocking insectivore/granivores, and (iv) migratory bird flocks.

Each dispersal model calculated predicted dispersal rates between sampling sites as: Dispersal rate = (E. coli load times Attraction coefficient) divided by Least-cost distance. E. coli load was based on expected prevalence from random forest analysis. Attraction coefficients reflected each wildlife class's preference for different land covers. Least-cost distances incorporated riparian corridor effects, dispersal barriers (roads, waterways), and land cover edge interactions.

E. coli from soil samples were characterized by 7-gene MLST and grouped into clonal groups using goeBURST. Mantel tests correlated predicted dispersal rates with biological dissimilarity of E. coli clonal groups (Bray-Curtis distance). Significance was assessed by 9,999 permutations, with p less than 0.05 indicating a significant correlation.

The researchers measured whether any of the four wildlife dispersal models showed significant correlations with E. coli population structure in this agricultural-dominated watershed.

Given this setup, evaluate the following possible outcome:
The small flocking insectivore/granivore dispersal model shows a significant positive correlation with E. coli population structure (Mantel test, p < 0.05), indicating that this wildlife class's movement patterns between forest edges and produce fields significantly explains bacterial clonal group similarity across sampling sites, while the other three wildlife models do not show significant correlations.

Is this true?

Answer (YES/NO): NO